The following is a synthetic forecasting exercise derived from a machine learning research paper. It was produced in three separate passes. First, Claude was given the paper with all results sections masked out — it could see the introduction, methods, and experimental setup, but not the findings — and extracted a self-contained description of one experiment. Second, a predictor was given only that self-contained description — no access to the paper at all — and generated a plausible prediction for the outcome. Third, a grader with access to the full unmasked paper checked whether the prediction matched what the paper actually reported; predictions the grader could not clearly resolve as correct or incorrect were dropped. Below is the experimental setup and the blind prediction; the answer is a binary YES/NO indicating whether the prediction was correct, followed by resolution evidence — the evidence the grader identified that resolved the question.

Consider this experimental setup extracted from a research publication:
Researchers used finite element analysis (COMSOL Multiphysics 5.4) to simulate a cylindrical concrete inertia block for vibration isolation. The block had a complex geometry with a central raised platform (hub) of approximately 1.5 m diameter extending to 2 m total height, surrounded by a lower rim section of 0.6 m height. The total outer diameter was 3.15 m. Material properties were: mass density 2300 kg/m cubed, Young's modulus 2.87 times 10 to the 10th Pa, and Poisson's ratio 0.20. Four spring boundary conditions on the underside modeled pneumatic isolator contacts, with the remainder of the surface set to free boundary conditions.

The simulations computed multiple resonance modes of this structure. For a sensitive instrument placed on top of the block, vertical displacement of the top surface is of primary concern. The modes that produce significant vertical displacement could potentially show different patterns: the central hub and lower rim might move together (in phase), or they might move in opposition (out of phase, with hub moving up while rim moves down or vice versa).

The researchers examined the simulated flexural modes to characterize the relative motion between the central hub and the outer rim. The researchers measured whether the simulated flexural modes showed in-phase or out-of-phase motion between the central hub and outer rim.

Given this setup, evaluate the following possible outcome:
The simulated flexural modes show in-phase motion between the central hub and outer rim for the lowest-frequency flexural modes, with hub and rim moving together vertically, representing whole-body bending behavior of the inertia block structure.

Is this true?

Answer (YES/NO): NO